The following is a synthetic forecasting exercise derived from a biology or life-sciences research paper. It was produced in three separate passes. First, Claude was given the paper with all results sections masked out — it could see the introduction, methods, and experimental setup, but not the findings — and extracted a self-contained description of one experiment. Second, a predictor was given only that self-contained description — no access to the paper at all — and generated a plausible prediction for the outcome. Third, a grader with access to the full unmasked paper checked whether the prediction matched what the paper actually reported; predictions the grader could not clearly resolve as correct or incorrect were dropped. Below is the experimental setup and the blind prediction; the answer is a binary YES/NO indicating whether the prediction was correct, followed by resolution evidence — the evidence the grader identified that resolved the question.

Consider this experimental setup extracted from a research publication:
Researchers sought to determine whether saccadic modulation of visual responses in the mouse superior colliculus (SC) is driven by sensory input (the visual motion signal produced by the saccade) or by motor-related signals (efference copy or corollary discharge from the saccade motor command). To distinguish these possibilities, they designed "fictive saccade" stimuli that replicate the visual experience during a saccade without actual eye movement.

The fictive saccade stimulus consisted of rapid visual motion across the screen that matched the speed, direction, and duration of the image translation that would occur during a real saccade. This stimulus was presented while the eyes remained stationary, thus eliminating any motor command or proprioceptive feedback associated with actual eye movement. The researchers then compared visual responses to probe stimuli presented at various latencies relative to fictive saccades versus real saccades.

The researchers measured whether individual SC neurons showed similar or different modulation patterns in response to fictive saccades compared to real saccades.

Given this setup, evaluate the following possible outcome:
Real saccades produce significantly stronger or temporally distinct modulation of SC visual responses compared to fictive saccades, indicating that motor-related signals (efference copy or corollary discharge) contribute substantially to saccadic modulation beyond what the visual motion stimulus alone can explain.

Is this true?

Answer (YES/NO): YES